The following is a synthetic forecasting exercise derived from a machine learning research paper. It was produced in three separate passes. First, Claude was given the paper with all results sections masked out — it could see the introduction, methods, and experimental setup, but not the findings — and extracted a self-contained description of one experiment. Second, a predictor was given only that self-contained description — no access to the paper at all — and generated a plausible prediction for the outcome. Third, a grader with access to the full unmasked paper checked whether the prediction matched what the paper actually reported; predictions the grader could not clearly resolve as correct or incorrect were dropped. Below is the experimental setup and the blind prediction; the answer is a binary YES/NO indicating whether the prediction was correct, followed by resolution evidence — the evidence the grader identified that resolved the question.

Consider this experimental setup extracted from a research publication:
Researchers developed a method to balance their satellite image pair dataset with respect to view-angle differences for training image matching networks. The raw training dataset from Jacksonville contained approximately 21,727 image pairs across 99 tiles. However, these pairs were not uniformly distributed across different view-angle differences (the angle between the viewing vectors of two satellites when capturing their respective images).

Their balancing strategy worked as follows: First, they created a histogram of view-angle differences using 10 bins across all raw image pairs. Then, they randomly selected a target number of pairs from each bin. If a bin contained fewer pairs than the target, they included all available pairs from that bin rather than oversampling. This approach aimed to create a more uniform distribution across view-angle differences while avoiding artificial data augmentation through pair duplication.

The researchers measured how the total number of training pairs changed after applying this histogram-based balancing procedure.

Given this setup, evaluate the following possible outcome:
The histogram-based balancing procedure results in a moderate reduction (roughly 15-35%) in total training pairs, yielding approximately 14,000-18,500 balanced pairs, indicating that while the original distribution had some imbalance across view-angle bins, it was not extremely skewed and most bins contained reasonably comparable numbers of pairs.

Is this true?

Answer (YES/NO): NO